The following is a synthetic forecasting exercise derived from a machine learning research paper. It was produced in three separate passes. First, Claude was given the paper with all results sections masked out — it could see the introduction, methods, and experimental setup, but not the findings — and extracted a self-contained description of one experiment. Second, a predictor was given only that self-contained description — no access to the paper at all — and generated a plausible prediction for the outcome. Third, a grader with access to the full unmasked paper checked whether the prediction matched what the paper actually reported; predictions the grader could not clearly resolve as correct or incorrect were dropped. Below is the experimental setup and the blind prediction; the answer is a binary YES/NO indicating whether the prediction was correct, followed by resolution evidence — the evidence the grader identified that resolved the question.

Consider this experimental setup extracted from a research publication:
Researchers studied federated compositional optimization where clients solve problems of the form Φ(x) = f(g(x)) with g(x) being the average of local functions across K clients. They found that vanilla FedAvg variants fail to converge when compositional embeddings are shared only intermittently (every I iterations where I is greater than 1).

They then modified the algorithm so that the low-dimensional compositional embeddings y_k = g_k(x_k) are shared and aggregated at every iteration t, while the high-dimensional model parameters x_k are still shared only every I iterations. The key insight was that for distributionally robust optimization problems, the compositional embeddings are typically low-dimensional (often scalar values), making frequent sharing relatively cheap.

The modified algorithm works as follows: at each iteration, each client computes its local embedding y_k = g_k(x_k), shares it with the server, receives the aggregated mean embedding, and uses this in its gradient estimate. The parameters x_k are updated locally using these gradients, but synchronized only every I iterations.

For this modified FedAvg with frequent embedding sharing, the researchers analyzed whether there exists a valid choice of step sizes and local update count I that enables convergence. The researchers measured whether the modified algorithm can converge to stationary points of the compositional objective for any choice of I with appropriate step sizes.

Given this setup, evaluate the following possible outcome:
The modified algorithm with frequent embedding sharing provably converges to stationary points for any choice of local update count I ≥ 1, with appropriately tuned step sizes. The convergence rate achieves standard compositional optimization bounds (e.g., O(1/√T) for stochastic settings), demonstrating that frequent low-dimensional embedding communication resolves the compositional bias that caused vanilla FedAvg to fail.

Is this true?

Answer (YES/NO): NO